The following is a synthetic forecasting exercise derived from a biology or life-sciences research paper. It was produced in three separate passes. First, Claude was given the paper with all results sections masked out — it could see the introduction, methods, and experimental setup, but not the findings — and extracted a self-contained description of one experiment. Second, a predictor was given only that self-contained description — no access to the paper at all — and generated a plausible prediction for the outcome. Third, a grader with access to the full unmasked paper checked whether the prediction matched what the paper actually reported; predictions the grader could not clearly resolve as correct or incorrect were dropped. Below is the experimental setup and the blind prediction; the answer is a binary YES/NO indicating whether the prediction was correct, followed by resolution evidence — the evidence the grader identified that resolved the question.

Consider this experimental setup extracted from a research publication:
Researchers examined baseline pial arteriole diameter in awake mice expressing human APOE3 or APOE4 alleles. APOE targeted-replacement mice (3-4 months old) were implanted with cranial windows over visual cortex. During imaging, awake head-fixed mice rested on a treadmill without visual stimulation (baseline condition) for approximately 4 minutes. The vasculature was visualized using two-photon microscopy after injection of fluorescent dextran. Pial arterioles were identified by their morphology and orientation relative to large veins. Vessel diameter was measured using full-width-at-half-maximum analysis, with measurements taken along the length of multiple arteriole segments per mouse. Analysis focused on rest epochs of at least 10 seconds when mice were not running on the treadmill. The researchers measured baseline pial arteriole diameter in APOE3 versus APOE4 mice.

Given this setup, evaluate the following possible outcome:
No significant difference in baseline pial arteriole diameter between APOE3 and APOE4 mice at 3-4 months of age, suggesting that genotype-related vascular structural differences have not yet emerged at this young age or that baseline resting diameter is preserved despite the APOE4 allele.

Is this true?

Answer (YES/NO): YES